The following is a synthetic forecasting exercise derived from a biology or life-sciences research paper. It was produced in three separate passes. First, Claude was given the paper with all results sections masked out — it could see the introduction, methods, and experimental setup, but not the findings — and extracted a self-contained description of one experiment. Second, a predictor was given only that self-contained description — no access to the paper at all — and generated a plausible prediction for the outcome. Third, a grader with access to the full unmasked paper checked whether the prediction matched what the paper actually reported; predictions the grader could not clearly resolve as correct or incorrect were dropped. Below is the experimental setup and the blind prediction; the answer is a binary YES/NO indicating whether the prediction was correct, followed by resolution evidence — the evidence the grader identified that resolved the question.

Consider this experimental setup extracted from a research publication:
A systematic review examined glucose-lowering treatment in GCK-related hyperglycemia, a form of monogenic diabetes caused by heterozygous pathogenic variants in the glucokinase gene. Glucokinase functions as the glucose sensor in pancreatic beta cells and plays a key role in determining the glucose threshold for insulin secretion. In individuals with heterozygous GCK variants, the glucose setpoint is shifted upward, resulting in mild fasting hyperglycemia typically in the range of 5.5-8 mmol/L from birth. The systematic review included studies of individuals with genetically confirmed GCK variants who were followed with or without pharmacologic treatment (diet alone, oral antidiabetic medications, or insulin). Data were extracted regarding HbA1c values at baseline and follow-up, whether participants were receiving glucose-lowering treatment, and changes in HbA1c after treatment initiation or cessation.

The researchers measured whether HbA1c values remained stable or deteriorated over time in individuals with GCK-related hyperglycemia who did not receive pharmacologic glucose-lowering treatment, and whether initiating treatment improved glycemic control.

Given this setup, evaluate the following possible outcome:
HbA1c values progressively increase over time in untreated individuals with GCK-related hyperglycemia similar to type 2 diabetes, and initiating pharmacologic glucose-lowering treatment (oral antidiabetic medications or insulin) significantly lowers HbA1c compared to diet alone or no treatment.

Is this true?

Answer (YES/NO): NO